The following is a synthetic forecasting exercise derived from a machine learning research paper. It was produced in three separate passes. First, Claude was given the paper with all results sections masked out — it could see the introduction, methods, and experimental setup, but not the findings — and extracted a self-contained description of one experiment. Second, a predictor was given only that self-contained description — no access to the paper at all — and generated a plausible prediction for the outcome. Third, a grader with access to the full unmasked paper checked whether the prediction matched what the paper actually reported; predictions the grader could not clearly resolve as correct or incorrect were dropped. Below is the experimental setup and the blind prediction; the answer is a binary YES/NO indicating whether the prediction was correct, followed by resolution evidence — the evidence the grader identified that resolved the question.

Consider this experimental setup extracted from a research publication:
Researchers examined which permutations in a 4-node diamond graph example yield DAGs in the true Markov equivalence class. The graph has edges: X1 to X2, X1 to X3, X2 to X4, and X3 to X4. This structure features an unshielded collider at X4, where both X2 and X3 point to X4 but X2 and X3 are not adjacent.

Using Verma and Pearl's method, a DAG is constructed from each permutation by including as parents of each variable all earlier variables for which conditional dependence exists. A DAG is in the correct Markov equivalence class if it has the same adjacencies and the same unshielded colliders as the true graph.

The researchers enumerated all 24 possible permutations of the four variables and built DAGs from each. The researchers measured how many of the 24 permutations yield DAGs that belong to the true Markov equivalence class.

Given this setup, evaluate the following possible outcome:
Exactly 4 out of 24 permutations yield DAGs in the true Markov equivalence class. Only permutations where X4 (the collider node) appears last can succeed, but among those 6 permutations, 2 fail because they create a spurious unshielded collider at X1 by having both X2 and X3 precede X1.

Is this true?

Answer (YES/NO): NO